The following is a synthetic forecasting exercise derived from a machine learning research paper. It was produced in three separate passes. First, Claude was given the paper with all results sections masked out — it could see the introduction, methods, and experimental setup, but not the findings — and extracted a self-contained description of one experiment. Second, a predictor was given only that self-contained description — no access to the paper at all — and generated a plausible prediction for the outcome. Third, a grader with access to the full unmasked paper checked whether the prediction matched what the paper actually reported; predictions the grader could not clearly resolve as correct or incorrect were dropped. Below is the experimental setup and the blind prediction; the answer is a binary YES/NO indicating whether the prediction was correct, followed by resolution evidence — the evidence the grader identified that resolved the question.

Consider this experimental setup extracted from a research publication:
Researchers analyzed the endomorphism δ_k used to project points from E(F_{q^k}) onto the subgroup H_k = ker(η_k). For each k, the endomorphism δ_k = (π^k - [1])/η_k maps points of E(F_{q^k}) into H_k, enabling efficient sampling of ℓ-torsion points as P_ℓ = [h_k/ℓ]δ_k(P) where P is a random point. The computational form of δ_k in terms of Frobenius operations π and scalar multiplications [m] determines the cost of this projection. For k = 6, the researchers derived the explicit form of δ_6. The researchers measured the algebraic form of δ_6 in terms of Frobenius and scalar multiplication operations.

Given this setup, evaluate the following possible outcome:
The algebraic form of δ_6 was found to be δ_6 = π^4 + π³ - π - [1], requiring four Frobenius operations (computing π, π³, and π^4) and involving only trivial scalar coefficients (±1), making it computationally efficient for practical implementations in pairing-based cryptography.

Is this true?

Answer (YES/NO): NO